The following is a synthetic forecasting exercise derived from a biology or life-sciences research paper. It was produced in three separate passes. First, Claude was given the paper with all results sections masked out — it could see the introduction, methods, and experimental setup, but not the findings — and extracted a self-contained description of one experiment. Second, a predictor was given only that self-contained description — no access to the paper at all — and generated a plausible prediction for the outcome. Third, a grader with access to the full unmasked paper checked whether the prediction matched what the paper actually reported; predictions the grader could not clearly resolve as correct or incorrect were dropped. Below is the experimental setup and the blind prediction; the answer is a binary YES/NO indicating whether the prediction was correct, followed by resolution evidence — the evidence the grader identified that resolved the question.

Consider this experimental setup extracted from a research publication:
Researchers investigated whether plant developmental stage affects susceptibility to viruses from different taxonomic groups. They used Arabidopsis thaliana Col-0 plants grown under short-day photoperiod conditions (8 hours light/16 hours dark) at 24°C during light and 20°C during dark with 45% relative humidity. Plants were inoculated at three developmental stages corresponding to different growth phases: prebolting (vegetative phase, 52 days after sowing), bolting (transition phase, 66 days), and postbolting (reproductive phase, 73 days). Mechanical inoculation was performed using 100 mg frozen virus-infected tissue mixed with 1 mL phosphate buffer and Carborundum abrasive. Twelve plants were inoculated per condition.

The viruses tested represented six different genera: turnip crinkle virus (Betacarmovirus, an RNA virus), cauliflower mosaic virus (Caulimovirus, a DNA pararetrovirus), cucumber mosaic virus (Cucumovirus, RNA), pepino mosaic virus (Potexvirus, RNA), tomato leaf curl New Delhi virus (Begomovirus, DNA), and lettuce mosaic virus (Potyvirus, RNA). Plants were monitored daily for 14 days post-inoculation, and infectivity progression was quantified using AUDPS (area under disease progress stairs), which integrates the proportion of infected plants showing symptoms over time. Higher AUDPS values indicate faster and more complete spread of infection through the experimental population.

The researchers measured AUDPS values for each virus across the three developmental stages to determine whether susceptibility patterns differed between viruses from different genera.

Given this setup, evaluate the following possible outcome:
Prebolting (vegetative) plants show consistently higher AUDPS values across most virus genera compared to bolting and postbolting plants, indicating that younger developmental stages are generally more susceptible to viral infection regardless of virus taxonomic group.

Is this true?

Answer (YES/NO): NO